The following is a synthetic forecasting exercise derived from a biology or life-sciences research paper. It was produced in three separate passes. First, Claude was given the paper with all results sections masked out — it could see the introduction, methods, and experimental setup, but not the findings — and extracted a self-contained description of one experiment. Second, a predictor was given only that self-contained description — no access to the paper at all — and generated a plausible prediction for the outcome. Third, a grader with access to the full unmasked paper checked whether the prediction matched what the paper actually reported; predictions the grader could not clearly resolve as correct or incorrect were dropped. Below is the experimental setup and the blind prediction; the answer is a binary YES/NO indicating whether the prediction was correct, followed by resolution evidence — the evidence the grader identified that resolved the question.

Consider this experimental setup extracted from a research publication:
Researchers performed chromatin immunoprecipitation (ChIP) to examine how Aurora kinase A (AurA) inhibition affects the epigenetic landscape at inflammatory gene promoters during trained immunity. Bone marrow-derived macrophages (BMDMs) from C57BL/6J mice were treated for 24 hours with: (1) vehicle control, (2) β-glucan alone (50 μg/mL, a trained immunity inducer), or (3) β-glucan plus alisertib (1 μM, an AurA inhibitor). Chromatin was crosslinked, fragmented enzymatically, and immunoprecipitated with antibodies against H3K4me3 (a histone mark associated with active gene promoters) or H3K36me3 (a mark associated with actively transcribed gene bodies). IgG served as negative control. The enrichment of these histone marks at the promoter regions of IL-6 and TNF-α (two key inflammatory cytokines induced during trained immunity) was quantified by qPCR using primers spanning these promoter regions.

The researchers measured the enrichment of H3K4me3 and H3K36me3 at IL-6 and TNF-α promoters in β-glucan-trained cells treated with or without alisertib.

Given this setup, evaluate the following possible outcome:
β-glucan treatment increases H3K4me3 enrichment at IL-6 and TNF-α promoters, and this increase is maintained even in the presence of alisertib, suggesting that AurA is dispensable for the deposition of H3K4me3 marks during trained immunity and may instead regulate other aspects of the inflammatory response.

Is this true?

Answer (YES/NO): NO